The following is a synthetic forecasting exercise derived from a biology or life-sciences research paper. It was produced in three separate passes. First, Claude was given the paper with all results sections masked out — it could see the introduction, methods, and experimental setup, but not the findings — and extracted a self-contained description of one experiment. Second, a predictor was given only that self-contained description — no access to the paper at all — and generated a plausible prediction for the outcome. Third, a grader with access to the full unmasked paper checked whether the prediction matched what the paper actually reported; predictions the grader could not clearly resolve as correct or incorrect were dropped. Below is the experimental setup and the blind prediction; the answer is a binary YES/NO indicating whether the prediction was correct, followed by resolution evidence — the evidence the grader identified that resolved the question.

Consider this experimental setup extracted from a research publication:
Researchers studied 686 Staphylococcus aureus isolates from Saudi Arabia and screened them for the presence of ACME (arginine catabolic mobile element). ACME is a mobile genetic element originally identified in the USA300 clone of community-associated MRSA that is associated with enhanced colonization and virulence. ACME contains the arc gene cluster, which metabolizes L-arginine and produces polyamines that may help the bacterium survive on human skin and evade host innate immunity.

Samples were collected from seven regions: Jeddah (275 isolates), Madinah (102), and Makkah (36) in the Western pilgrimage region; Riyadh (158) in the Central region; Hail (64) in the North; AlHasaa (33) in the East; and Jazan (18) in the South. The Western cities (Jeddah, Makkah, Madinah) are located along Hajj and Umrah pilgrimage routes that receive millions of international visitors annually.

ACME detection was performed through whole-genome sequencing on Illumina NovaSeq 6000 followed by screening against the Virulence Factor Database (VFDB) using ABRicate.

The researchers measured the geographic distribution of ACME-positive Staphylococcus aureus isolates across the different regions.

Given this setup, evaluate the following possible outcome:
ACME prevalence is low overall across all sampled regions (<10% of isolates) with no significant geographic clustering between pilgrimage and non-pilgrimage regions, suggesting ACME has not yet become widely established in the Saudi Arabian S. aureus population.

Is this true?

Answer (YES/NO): NO